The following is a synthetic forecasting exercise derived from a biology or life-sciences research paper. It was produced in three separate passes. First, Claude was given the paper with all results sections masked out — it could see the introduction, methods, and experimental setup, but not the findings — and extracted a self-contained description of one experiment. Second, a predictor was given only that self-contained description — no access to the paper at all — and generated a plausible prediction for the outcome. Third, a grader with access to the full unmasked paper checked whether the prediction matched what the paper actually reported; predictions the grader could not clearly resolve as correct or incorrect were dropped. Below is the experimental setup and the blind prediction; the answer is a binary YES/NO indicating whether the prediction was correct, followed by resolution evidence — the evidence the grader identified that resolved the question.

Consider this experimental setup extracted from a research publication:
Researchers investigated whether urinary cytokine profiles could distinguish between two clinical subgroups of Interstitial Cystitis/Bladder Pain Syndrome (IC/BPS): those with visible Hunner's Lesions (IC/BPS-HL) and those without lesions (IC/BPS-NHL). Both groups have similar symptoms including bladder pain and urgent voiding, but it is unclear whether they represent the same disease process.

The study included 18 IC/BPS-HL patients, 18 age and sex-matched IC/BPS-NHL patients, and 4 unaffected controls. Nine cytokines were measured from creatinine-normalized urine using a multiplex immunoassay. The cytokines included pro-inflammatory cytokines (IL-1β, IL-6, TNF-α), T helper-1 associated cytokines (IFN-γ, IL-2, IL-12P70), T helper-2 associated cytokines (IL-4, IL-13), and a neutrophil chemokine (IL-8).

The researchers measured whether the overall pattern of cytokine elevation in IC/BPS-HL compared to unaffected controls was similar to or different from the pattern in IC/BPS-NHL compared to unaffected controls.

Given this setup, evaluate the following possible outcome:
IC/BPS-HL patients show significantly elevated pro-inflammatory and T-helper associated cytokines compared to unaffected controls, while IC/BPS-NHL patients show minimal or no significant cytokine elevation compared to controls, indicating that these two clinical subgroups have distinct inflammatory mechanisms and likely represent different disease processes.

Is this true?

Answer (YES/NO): NO